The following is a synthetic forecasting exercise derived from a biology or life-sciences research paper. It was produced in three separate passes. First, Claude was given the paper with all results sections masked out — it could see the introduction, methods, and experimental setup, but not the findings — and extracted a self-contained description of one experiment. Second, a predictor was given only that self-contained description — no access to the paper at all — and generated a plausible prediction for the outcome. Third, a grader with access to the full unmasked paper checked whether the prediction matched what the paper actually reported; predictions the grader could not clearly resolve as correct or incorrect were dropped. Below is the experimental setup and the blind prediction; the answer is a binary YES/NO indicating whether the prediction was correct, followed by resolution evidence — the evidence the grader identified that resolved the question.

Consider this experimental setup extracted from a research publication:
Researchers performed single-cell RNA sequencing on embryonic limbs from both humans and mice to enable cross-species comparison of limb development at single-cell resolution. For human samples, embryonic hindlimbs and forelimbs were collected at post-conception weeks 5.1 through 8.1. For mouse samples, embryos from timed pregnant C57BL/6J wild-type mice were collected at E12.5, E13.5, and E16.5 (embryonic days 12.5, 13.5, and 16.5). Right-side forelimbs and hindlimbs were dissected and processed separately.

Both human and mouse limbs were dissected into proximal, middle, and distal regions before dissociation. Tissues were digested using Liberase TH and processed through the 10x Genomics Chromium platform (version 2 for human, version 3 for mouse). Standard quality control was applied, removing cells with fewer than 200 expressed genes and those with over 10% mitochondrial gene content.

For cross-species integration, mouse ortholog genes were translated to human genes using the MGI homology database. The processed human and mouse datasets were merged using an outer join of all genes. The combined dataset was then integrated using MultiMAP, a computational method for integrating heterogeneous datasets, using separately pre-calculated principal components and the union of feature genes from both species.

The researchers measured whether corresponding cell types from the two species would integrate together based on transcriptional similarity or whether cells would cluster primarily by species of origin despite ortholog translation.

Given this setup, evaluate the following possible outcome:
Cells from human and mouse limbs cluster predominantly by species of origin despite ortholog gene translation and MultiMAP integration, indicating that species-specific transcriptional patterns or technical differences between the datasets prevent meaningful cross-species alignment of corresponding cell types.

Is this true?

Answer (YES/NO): NO